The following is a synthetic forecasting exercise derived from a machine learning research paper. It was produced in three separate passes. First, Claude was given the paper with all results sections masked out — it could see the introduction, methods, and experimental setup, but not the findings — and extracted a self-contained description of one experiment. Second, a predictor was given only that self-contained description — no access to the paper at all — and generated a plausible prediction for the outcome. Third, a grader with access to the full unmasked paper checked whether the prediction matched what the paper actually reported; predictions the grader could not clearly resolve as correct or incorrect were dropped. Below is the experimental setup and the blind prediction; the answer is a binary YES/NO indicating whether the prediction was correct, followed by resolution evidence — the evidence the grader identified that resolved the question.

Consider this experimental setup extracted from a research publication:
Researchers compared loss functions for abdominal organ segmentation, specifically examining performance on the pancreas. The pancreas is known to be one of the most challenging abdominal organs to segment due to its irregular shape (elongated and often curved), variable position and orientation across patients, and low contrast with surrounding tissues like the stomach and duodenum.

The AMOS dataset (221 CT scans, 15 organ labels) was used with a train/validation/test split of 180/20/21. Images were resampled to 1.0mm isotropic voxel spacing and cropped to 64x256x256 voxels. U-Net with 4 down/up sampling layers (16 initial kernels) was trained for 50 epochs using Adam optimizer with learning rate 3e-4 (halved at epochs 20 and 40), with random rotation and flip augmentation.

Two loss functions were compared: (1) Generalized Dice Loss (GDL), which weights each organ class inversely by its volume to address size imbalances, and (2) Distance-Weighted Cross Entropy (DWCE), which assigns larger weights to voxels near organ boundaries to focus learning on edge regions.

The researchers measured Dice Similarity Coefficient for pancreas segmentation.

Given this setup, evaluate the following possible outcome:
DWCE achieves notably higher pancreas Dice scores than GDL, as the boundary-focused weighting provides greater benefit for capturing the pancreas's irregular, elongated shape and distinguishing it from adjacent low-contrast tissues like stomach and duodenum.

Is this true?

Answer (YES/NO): NO